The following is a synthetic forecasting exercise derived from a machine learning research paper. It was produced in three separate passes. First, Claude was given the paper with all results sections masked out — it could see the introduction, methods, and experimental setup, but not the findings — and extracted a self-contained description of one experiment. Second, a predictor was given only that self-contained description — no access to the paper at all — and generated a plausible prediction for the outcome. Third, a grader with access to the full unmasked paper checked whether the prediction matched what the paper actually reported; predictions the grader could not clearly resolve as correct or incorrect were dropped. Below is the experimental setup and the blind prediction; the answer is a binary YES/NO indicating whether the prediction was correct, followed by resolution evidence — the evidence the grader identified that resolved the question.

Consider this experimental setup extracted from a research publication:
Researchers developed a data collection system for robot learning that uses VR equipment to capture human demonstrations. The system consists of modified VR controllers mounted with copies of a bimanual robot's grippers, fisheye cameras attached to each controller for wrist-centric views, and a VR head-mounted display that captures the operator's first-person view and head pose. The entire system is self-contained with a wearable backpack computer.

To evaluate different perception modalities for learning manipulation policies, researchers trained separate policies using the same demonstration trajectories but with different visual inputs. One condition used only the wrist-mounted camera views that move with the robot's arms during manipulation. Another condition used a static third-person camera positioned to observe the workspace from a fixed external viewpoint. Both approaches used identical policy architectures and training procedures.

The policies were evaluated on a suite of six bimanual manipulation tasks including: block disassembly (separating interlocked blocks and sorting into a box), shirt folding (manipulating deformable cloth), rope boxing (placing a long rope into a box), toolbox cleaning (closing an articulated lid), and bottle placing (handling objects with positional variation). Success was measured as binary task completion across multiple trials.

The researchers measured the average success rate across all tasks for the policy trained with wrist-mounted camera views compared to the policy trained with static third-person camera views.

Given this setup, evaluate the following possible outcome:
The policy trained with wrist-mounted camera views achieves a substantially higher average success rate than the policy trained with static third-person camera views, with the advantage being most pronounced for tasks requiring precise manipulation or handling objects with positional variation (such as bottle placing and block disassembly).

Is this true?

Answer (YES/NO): NO